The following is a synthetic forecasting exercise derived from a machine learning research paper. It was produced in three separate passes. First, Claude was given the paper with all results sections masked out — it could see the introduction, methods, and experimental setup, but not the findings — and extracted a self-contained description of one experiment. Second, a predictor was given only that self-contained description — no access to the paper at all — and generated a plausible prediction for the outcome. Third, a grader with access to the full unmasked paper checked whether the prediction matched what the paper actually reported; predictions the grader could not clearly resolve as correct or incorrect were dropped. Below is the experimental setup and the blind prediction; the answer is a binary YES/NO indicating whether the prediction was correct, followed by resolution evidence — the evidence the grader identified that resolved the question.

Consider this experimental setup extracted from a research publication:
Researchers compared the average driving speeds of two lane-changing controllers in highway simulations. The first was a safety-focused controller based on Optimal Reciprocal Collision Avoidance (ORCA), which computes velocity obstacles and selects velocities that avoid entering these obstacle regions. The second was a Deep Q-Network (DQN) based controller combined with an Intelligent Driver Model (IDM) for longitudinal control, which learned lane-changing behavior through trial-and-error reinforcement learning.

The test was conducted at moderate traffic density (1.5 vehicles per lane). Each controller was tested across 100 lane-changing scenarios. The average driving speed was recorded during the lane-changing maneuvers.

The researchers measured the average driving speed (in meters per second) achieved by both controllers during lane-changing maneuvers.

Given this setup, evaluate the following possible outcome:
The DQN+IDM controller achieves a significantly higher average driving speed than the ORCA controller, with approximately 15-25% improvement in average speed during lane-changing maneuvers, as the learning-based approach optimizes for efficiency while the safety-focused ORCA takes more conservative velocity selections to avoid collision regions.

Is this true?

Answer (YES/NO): NO